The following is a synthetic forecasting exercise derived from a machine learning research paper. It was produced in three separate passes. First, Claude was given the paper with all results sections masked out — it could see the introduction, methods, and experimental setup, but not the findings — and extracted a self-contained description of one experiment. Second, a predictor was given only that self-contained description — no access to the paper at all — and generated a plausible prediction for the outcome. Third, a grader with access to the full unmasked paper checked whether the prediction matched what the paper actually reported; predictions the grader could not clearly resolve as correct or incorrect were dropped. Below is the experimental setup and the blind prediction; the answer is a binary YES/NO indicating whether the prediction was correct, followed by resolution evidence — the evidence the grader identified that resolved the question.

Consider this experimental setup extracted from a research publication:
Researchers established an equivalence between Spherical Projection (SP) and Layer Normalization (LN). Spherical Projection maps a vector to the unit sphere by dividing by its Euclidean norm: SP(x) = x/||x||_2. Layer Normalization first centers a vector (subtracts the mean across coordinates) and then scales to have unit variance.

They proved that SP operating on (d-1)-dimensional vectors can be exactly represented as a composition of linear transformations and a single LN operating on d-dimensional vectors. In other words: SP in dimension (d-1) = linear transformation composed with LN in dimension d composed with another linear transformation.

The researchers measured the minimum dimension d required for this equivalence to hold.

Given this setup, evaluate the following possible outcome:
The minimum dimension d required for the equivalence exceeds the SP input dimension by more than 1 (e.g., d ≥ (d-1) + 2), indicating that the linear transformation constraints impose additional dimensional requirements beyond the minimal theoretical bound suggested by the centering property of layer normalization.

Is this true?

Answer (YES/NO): NO